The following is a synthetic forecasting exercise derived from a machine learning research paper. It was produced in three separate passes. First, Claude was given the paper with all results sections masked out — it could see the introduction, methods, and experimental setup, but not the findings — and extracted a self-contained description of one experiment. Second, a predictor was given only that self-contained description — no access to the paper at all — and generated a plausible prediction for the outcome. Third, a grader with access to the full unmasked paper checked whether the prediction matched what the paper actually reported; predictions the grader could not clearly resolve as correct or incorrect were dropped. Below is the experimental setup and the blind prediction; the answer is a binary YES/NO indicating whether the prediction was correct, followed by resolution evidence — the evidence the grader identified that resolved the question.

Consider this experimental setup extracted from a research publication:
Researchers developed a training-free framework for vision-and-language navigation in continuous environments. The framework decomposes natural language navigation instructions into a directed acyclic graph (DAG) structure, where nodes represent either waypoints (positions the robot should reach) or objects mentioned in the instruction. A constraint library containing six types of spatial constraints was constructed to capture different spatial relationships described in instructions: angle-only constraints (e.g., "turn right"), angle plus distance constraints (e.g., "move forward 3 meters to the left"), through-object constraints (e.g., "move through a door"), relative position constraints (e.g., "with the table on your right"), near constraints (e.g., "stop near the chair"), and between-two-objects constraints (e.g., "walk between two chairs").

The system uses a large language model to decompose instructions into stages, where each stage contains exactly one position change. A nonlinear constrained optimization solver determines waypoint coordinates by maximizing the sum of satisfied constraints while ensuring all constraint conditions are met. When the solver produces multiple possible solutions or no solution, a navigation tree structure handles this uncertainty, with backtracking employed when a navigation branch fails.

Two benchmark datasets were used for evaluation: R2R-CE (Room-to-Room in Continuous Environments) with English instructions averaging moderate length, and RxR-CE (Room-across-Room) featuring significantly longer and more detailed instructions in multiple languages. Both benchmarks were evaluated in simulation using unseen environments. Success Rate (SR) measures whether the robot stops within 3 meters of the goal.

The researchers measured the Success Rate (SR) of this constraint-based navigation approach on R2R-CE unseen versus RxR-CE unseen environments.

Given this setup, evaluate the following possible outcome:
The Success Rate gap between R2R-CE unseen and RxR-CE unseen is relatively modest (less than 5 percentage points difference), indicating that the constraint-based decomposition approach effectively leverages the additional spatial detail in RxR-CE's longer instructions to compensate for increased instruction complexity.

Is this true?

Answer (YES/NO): YES